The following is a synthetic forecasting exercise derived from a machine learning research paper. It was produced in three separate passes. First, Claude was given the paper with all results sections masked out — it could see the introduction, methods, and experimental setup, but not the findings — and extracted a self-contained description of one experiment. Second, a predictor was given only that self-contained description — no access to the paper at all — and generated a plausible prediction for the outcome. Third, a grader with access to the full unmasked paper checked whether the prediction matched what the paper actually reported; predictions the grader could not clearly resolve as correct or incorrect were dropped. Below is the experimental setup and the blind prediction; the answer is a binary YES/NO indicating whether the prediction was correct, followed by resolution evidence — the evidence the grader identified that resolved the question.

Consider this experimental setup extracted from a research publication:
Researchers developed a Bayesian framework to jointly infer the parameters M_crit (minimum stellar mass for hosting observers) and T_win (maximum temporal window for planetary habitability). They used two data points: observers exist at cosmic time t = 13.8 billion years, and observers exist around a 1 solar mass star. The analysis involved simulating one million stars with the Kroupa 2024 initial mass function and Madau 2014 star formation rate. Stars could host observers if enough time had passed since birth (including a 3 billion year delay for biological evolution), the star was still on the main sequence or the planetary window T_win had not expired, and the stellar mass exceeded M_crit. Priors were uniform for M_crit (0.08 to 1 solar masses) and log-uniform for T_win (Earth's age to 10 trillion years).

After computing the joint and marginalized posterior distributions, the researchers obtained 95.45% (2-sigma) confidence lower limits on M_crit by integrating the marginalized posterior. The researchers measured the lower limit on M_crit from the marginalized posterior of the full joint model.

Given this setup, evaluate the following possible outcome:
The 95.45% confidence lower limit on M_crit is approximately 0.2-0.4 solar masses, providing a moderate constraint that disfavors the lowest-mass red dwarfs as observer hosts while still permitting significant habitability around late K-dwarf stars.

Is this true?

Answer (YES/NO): NO